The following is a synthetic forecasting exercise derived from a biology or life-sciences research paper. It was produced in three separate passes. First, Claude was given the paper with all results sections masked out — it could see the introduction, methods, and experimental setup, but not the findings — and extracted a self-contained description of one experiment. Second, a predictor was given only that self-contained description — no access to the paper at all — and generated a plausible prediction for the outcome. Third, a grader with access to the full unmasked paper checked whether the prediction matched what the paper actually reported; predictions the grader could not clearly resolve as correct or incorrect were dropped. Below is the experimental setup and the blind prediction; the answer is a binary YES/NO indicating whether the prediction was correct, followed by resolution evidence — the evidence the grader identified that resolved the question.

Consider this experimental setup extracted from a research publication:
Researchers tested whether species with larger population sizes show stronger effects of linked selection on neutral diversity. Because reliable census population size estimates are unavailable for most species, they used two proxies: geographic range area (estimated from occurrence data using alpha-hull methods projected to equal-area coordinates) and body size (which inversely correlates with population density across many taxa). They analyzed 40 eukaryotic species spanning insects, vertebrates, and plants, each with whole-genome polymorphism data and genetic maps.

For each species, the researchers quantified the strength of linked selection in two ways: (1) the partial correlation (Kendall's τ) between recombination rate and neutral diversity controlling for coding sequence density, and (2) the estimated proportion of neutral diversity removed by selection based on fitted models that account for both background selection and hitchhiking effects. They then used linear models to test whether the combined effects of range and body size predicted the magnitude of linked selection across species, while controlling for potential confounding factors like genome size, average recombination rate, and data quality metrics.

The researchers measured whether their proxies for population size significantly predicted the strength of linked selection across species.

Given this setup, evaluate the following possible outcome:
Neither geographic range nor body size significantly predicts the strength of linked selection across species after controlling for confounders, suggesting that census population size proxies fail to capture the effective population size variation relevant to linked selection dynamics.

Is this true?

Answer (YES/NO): NO